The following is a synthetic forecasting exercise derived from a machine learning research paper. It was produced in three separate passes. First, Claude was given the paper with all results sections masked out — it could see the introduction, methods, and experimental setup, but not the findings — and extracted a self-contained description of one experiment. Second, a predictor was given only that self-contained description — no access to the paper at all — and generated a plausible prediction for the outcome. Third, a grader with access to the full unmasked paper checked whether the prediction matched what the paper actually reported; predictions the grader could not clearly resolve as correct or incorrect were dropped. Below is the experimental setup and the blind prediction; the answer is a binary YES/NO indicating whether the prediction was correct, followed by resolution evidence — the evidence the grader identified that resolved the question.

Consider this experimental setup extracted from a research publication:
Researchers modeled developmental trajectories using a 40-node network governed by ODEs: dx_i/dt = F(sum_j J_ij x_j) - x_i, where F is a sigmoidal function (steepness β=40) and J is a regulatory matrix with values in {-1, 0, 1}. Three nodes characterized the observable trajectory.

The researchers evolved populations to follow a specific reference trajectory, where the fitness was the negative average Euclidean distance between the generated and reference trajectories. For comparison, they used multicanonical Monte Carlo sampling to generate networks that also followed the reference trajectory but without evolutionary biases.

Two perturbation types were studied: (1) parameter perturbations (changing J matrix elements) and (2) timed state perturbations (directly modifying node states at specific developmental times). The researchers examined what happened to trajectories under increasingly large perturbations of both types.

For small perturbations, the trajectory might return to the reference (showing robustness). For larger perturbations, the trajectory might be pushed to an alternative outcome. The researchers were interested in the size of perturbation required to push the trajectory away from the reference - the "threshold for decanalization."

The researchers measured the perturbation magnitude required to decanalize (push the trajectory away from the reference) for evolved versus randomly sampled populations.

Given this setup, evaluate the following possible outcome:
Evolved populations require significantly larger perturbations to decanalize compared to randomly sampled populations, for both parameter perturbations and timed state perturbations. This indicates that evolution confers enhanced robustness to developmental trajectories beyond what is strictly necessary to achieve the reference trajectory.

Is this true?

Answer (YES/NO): YES